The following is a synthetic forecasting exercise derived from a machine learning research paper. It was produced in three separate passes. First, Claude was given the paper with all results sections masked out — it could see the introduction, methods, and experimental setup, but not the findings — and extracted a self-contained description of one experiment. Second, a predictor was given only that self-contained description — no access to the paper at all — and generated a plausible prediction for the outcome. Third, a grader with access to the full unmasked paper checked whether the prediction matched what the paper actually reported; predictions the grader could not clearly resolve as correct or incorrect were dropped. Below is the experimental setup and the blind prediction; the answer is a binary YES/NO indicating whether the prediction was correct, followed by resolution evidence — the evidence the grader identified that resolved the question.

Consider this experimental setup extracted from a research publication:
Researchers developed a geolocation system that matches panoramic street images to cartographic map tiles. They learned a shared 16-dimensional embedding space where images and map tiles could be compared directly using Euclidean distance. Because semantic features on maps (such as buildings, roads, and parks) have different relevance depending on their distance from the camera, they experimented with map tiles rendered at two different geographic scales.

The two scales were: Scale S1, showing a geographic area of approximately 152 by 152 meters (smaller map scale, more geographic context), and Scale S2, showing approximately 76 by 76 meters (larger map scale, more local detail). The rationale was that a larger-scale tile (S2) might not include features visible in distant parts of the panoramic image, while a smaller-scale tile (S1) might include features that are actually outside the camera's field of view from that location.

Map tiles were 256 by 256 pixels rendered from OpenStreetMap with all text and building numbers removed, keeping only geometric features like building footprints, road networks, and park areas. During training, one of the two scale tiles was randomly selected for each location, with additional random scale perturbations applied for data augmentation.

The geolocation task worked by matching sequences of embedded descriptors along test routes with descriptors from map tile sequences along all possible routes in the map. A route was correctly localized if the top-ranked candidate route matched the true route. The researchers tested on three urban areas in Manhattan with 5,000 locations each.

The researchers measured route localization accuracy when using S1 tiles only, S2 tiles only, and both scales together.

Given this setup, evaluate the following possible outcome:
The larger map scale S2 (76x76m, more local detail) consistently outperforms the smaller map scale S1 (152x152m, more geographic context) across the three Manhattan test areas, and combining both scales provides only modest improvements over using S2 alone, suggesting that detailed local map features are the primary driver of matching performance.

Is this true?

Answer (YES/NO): NO